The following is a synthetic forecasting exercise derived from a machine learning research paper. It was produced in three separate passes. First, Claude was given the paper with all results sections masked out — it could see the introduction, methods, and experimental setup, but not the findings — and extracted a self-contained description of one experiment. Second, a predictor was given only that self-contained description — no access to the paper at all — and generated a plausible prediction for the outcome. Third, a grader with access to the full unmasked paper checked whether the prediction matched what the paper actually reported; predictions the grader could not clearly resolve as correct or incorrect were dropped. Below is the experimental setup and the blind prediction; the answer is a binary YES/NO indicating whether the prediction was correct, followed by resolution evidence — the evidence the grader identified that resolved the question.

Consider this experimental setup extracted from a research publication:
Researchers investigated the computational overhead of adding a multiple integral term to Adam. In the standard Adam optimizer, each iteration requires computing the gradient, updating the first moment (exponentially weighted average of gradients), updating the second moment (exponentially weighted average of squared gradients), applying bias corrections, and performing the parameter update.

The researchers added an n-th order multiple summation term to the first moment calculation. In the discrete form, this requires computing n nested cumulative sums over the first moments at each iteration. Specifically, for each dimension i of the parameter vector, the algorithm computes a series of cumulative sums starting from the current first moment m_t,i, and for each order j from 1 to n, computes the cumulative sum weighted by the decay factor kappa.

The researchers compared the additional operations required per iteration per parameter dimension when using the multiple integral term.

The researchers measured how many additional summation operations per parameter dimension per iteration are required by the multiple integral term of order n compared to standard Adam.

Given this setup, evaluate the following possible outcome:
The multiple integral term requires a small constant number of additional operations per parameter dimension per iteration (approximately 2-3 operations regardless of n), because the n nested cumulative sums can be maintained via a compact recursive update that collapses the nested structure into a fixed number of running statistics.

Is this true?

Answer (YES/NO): NO